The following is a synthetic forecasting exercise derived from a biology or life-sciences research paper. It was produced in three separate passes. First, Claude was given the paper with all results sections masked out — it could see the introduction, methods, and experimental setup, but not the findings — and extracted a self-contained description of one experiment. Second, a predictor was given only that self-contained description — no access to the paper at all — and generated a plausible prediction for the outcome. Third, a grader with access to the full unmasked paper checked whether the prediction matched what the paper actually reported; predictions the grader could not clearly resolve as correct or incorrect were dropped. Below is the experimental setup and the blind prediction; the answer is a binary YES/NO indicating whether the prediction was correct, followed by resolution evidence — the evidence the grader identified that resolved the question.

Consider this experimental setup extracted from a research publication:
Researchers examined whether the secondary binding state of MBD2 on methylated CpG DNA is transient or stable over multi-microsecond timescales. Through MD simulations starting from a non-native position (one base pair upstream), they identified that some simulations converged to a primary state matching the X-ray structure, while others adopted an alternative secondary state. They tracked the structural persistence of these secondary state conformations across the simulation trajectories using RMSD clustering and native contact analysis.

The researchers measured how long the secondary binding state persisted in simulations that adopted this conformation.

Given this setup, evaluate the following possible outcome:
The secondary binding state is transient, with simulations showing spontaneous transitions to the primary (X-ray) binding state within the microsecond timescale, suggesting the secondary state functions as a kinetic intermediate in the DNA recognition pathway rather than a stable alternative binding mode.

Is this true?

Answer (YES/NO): NO